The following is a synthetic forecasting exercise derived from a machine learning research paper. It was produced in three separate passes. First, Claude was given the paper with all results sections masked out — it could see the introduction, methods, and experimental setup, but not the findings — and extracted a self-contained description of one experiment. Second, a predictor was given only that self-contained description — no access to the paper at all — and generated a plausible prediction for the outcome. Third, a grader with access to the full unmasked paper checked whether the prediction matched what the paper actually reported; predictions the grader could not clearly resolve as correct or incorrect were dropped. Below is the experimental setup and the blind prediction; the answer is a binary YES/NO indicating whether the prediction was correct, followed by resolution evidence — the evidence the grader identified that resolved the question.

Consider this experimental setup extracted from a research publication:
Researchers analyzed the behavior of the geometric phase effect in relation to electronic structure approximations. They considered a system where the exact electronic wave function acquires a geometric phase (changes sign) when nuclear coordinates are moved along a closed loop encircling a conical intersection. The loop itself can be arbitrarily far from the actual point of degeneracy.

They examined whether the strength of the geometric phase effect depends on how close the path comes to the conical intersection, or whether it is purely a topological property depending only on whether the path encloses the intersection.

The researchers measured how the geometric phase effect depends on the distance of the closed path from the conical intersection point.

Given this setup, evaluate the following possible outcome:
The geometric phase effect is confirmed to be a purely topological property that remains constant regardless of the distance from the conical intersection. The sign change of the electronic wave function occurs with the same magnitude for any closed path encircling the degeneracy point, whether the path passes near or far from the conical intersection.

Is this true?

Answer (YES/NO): YES